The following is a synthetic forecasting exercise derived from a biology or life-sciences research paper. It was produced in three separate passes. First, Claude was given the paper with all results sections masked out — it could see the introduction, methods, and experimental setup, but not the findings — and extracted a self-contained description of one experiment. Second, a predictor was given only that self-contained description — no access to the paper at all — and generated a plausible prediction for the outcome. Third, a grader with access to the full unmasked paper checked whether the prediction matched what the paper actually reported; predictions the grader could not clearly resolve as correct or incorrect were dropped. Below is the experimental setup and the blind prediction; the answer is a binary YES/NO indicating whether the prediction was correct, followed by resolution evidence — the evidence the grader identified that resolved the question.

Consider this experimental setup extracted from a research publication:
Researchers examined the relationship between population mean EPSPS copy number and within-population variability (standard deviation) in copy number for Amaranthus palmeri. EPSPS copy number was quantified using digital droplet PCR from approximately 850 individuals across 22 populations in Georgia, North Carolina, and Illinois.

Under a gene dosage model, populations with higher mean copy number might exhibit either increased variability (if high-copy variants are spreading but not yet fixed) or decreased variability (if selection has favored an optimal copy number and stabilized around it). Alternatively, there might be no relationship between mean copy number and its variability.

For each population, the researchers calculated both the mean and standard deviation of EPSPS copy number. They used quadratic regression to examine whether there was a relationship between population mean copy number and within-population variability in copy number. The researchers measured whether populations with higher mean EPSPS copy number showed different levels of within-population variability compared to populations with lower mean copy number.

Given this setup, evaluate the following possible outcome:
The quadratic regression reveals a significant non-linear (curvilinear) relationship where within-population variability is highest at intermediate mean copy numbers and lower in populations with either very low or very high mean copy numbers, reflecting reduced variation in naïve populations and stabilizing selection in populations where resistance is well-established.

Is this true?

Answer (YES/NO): NO